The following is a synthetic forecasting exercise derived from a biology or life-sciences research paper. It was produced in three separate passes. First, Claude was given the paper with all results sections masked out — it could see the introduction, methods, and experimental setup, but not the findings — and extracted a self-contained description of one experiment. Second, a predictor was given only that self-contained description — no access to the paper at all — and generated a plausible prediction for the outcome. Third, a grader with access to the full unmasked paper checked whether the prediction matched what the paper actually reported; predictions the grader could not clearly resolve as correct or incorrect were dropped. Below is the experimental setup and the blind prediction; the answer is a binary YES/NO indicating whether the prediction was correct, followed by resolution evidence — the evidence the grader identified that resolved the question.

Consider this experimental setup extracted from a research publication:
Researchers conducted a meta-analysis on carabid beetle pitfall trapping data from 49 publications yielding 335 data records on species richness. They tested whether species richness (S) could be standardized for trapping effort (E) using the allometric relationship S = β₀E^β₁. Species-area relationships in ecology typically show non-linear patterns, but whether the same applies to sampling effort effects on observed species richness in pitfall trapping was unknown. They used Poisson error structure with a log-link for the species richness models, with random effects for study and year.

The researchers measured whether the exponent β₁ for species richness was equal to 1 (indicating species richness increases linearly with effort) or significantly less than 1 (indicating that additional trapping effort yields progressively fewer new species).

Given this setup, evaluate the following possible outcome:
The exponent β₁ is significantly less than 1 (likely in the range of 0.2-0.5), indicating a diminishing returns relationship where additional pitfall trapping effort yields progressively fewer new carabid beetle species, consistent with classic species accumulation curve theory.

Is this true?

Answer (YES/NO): YES